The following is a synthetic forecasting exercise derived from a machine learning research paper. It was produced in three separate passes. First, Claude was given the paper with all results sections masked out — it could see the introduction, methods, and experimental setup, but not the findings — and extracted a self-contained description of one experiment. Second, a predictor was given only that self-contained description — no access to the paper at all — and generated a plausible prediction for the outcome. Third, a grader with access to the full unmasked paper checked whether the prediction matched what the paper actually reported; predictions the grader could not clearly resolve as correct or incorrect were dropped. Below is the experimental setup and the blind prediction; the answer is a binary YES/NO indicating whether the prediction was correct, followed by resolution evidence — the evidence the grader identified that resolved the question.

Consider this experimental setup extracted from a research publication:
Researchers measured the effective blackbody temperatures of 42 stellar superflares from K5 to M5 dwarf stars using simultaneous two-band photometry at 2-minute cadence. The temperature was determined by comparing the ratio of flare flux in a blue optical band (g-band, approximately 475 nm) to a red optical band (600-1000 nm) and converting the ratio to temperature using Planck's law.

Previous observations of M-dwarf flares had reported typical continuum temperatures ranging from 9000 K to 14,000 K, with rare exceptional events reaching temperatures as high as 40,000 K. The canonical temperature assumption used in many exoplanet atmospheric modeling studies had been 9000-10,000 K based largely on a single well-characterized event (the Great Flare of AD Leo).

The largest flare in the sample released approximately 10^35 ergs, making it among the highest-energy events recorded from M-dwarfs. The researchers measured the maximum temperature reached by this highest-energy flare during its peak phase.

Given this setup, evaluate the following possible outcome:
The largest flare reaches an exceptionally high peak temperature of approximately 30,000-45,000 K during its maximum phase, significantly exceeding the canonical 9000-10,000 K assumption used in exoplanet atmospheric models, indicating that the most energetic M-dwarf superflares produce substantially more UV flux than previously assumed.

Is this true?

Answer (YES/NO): YES